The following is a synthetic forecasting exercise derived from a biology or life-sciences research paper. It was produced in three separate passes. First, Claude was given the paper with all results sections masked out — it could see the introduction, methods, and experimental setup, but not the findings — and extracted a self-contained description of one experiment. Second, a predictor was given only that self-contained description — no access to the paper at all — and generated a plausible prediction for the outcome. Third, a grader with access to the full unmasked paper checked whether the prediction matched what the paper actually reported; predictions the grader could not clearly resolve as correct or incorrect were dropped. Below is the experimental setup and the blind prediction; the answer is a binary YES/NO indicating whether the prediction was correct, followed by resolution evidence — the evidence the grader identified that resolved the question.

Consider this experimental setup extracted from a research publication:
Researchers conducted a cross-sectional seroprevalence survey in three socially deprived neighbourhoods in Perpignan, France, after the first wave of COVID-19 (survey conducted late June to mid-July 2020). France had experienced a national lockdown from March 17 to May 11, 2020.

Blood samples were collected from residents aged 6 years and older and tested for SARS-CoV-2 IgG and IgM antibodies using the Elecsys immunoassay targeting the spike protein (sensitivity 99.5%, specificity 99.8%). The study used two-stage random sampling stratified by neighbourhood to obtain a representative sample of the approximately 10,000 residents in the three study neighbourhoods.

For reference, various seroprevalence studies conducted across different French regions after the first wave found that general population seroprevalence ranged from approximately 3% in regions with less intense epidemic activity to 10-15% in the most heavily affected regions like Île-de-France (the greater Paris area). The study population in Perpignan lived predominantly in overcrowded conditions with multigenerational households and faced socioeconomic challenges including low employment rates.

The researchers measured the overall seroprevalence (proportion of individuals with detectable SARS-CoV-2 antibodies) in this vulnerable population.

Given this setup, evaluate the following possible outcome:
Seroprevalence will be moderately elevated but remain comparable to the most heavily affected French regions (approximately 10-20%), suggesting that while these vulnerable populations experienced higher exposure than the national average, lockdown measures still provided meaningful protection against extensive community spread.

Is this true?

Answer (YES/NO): NO